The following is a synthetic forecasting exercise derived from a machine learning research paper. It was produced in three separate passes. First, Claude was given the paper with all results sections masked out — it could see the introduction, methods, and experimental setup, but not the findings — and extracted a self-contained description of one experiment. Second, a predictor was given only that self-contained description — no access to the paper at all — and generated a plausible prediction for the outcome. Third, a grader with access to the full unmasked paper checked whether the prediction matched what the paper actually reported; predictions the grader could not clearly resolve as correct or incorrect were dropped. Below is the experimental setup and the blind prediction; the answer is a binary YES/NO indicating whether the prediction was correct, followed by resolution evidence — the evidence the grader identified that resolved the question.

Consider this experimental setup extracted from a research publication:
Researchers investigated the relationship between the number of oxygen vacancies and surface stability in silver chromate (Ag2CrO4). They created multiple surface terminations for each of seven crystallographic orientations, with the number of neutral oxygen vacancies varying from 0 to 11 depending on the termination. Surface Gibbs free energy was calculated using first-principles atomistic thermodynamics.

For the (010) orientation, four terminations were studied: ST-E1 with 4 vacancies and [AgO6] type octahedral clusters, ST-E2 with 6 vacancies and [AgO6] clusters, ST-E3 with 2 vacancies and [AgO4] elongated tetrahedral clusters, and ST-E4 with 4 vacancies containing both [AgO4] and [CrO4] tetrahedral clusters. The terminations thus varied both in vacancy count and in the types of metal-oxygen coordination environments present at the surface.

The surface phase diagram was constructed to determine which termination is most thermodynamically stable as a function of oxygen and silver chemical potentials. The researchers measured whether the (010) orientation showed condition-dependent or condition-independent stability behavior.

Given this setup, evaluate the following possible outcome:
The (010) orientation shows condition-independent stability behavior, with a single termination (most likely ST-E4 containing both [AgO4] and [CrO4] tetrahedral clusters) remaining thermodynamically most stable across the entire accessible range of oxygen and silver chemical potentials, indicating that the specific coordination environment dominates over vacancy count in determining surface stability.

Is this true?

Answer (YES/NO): NO